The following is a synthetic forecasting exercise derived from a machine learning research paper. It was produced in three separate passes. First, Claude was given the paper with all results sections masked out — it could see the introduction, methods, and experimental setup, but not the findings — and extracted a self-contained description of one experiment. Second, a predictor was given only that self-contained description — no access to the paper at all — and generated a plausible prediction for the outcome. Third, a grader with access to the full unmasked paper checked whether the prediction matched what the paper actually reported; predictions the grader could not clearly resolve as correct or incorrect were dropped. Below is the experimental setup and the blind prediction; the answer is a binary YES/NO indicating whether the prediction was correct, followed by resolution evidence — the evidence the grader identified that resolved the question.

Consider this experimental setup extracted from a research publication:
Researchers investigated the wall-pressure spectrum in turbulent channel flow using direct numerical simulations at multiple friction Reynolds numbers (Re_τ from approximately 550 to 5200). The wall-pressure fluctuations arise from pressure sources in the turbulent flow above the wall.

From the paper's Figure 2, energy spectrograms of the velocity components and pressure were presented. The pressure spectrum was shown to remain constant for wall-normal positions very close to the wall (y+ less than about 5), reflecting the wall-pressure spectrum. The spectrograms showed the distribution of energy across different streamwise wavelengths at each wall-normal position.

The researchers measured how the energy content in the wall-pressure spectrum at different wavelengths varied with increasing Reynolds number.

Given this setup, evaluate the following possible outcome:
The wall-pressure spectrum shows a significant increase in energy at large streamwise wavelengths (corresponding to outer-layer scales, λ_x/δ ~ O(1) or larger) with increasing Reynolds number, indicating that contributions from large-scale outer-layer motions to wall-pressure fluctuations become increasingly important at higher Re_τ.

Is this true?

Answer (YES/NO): YES